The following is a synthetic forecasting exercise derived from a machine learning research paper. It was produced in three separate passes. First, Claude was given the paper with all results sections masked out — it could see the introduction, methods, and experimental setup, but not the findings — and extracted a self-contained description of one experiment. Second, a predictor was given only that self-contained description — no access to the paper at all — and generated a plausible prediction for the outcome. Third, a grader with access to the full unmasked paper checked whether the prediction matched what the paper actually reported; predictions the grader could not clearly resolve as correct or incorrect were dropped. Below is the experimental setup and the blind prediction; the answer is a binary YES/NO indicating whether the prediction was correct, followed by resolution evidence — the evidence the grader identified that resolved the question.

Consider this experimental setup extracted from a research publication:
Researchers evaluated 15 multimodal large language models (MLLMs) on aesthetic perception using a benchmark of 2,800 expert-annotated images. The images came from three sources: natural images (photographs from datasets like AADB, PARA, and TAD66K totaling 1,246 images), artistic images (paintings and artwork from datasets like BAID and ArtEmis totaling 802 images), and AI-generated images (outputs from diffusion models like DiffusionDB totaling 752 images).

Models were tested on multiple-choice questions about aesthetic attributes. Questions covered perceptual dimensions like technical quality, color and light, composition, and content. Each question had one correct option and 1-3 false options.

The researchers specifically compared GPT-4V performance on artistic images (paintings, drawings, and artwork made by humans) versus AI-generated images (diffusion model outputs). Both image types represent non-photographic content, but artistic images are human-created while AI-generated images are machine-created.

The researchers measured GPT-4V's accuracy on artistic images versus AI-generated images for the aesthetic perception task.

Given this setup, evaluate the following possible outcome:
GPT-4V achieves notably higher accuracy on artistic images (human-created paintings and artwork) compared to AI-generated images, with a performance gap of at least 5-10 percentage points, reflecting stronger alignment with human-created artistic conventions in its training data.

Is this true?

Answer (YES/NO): YES